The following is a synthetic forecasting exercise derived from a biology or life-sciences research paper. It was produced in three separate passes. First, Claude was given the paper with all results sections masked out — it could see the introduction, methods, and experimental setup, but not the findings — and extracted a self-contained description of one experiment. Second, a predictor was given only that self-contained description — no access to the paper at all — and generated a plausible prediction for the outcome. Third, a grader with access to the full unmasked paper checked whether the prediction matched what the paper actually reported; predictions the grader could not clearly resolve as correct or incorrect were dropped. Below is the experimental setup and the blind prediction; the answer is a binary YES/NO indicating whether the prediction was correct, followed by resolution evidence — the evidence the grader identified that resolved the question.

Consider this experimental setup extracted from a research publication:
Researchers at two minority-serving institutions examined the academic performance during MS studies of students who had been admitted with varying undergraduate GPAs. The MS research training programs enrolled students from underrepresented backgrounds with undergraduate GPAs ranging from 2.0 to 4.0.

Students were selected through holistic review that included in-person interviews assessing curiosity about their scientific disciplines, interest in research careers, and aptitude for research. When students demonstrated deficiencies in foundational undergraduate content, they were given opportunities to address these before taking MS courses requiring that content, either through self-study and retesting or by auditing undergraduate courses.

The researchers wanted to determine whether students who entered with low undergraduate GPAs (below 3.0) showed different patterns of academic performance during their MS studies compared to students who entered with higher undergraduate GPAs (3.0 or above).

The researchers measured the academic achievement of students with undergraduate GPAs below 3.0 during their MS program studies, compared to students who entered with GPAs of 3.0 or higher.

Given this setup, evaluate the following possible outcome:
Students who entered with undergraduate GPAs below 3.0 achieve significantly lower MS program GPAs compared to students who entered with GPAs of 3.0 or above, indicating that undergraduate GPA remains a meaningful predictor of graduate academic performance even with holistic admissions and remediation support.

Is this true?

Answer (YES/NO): NO